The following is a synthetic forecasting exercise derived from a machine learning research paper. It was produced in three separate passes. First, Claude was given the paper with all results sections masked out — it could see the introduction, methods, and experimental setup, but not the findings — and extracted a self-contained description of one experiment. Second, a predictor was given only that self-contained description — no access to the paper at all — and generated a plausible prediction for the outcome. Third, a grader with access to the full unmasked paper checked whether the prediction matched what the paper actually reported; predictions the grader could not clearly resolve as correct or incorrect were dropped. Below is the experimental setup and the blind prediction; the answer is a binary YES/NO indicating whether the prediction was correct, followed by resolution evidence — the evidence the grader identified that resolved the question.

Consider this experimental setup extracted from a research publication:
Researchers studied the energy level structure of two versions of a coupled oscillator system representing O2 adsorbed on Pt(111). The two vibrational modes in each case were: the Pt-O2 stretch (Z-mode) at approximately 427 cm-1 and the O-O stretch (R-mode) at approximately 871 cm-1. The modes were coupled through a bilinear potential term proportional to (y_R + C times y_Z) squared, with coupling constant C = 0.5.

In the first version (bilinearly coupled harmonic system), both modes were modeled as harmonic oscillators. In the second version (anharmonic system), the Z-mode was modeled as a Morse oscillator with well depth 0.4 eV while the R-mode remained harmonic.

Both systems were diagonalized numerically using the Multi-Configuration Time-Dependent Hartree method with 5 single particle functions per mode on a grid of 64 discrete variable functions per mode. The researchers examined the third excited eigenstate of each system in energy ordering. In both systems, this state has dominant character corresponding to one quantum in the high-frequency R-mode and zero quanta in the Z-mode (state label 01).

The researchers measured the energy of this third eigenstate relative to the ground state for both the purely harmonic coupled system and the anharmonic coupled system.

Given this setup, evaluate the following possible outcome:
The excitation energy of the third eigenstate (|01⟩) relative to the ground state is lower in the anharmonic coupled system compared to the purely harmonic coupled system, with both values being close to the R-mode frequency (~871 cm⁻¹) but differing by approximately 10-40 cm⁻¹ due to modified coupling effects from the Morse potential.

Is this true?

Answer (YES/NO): NO